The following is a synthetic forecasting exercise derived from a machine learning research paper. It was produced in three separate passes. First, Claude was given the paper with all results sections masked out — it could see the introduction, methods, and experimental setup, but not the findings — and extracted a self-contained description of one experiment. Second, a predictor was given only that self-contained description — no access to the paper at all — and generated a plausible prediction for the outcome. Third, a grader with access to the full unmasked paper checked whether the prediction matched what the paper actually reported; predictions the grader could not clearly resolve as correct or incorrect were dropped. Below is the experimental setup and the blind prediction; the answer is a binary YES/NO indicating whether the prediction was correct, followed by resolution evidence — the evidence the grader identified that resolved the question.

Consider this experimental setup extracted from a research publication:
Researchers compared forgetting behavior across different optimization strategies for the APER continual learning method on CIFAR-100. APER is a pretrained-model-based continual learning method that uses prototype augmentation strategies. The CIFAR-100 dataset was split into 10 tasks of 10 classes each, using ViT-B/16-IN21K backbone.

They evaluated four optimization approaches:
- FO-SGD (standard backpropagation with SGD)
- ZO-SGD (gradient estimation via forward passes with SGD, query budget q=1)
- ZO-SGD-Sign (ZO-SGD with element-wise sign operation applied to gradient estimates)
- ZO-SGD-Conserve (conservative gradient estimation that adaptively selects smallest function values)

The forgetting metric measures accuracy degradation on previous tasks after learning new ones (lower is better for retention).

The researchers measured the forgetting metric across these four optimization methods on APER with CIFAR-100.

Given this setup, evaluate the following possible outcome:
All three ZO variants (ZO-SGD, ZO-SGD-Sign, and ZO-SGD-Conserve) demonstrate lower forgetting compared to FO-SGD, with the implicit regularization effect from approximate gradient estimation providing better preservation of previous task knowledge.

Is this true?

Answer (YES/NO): NO